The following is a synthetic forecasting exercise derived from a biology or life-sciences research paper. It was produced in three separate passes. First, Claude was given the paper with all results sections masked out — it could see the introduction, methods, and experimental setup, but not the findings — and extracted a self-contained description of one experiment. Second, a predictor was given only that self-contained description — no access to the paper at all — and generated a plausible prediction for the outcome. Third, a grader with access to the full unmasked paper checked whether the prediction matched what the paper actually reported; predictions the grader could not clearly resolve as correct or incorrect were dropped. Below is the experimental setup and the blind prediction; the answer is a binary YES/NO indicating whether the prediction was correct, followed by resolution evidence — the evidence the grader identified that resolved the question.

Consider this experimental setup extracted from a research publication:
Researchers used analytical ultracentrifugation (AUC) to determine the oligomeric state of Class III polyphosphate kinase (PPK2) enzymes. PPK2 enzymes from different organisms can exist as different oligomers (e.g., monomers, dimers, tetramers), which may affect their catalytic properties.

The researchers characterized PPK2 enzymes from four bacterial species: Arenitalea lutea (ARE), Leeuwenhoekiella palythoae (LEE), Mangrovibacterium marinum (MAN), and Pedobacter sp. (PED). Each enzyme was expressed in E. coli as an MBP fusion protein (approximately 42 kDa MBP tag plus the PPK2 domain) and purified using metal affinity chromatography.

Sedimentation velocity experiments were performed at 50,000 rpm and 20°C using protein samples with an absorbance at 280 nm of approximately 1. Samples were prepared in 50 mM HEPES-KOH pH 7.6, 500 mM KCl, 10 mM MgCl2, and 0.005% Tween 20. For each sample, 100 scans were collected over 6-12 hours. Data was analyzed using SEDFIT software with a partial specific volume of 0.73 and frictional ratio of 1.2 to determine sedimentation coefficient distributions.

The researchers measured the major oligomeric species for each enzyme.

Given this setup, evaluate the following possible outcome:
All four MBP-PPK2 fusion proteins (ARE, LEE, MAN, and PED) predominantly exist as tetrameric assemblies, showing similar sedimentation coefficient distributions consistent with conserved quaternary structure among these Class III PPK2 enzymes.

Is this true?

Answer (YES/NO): NO